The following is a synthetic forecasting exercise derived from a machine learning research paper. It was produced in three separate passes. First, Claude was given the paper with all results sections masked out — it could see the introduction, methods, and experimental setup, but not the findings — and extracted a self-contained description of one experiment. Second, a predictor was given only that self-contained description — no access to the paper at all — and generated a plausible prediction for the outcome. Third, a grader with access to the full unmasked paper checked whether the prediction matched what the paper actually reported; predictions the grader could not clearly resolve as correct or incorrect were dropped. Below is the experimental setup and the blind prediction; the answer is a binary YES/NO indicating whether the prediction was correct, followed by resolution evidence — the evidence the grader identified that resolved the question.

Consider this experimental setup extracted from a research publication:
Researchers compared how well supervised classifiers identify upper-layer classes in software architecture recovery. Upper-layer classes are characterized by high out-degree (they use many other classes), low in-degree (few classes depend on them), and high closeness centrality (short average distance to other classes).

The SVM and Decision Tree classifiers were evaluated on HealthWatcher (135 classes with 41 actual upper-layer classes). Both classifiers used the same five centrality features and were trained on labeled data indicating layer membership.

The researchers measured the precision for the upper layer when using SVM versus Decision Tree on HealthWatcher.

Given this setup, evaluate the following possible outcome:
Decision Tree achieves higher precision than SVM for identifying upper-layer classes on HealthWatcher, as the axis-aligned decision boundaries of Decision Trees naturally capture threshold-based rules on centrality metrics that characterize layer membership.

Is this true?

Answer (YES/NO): NO